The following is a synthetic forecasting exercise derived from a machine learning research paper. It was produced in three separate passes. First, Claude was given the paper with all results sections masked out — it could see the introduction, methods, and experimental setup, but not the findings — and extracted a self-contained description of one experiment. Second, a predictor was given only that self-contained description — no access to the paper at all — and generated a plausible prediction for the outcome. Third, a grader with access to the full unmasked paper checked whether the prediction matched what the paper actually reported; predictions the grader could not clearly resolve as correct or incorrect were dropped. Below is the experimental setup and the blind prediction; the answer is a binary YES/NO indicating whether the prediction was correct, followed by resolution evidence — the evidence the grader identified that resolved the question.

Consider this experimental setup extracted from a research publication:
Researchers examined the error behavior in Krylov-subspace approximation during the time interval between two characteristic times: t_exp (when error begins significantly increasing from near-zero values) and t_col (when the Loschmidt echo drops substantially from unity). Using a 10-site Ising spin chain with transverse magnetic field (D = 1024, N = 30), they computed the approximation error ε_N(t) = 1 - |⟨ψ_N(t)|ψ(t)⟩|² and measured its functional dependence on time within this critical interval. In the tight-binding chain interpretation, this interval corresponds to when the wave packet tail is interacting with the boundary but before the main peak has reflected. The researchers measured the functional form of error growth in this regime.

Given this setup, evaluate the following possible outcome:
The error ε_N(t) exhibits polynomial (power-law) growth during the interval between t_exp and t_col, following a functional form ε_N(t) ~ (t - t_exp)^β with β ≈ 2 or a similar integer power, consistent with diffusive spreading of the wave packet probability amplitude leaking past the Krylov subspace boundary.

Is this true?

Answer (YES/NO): NO